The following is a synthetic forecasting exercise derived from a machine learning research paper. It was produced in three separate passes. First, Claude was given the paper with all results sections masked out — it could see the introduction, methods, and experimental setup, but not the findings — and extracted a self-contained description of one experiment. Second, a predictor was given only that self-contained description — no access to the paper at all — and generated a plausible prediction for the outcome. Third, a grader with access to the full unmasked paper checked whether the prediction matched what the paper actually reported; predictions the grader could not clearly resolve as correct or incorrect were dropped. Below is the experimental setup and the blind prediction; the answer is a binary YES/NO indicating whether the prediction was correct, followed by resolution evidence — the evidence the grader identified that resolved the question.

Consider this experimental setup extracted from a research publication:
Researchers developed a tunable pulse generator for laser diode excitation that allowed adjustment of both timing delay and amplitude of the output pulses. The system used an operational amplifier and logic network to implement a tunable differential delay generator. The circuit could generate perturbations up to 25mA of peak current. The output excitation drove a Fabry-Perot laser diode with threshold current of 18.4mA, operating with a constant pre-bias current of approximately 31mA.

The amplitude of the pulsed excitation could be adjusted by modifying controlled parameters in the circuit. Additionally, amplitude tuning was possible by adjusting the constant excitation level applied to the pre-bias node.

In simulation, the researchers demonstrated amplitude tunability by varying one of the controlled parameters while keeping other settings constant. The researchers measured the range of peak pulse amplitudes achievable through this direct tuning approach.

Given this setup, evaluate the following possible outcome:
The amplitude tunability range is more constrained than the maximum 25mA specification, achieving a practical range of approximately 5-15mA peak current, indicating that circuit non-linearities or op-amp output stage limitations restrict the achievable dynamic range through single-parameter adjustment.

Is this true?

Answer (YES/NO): NO